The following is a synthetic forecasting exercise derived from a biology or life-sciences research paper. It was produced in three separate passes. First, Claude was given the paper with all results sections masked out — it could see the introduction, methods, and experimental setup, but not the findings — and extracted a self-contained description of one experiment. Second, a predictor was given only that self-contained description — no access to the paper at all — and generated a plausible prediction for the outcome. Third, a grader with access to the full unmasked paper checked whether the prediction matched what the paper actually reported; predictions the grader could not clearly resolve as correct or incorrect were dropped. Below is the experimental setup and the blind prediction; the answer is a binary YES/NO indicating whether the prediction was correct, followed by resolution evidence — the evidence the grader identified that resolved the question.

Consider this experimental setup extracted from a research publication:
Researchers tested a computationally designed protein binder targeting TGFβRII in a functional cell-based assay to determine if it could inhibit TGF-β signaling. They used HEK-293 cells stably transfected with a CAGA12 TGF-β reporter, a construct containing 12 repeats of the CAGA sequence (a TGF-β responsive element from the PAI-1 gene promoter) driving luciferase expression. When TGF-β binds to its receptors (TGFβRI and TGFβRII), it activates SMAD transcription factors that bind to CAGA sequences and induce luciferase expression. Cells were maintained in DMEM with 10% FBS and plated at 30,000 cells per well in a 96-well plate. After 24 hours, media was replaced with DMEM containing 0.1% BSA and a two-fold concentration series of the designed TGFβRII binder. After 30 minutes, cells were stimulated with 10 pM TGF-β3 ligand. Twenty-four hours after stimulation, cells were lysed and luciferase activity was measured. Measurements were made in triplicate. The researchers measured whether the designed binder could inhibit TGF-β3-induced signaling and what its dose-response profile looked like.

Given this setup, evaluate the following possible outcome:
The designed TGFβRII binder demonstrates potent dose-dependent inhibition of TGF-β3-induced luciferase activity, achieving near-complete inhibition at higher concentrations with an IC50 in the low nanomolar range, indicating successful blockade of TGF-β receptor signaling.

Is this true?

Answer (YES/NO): NO